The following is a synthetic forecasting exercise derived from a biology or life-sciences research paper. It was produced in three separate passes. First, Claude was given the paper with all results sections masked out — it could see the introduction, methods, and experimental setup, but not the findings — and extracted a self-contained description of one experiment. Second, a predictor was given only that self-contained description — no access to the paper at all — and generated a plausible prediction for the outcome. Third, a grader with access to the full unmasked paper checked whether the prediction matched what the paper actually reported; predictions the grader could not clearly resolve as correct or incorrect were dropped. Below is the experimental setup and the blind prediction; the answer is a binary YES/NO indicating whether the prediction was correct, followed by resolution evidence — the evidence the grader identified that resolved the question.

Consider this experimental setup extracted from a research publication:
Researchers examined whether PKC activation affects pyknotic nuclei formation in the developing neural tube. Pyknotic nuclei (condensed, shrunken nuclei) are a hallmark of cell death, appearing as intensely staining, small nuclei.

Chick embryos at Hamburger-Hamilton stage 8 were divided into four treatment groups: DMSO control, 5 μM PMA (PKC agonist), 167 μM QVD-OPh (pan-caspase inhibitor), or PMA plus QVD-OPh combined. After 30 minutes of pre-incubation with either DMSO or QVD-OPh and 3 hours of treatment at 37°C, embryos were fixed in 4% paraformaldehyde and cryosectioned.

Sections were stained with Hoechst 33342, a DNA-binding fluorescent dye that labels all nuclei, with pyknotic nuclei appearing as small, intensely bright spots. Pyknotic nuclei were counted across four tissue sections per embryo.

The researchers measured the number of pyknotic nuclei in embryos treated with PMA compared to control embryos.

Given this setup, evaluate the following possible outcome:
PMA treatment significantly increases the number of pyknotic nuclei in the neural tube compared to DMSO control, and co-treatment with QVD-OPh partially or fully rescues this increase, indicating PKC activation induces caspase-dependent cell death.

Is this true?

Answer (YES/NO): YES